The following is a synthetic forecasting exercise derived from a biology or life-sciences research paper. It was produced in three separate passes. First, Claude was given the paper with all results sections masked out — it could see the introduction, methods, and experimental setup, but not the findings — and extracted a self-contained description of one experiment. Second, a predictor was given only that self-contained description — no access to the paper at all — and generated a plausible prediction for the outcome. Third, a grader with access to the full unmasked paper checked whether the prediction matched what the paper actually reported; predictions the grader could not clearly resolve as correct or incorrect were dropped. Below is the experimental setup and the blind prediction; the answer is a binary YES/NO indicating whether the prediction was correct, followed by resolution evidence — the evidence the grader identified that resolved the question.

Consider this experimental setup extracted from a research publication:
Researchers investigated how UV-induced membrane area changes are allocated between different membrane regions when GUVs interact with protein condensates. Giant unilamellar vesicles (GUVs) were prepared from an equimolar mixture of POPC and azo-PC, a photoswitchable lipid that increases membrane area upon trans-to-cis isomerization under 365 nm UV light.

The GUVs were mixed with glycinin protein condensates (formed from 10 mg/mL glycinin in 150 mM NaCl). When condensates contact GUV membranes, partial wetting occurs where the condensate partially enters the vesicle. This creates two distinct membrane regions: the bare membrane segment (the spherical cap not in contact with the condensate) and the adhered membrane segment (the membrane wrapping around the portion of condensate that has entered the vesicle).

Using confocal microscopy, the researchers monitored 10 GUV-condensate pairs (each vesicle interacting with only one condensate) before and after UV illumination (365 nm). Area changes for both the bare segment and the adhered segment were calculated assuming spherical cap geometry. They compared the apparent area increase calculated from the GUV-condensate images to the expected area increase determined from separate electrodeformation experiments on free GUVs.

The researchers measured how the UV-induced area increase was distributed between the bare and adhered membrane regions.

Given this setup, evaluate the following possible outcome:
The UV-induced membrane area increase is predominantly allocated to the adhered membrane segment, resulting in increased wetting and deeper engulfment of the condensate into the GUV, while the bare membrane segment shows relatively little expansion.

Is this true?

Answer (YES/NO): YES